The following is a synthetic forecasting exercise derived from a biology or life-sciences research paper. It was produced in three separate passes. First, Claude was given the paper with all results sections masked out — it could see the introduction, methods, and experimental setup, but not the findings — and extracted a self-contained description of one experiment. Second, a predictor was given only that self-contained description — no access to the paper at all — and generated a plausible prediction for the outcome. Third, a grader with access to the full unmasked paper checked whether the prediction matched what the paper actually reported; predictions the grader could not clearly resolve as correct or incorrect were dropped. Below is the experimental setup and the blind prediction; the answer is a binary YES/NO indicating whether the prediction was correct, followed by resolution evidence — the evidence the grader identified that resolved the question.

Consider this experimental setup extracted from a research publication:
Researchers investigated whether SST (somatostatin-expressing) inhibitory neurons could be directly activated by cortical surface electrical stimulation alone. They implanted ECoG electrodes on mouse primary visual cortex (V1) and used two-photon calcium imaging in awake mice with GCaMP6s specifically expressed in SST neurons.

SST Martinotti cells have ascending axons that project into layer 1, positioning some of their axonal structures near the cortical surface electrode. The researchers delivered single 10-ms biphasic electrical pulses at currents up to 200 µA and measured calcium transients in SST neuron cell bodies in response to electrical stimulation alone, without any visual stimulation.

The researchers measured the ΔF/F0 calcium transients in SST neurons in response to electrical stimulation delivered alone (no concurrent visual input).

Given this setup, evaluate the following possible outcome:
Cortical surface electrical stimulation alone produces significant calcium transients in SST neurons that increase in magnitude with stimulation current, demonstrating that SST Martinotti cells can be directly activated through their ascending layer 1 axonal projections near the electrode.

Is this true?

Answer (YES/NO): NO